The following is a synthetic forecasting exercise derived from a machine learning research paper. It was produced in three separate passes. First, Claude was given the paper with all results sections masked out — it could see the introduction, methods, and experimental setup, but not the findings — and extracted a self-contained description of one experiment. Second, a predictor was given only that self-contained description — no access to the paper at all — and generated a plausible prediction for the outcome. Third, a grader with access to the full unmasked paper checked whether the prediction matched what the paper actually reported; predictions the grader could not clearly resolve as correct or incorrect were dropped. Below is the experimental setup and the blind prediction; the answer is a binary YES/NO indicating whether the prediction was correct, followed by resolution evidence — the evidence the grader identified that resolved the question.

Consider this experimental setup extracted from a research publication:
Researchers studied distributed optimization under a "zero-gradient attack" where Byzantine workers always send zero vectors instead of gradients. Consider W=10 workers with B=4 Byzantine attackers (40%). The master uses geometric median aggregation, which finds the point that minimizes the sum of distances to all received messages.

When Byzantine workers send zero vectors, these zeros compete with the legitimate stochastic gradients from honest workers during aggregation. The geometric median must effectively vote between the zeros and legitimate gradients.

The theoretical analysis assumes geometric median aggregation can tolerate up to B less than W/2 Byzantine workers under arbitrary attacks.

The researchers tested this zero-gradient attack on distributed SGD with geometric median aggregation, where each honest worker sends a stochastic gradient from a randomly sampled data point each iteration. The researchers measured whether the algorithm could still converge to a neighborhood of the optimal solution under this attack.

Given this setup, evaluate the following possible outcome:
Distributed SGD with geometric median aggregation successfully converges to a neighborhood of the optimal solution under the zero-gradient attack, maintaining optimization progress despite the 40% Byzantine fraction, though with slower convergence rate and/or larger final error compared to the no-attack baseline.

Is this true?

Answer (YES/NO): NO